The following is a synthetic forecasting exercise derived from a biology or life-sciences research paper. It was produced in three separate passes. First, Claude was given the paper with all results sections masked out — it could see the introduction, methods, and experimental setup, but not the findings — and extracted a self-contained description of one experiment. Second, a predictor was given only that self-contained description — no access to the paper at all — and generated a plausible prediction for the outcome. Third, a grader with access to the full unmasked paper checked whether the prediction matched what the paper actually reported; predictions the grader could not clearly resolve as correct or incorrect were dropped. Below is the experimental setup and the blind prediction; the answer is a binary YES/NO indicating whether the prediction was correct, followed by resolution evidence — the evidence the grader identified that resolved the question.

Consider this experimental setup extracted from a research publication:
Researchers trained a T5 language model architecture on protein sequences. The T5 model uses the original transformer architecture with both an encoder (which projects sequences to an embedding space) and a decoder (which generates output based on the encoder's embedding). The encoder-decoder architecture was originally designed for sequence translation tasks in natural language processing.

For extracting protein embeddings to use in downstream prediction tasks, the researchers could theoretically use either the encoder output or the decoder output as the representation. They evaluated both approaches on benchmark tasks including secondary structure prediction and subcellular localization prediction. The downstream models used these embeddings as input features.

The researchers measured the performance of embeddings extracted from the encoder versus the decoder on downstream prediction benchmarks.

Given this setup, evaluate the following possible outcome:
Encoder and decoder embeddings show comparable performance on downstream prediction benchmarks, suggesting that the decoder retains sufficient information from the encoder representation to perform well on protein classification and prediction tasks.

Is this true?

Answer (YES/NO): NO